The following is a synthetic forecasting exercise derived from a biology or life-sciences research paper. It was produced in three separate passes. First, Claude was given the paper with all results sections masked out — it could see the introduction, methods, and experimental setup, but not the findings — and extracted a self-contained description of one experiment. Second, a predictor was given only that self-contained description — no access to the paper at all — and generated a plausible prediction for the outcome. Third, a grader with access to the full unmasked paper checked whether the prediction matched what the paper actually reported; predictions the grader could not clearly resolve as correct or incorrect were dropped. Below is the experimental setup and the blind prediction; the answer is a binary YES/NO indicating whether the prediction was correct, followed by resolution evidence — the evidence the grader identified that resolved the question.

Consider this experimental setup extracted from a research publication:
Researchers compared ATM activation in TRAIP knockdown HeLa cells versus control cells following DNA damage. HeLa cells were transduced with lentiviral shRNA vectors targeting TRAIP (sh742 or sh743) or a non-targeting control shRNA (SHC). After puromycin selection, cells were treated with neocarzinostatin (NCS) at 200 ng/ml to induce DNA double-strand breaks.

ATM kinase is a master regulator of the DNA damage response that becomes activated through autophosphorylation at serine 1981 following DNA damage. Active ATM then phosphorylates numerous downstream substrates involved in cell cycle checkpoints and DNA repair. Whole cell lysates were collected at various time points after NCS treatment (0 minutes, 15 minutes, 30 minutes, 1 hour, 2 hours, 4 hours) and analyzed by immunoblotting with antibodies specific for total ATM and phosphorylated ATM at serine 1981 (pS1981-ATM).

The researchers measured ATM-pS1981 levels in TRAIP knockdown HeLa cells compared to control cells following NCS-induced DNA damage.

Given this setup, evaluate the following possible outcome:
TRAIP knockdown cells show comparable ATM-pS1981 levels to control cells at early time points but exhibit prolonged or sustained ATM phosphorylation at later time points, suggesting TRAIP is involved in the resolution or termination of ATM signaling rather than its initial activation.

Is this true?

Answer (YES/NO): NO